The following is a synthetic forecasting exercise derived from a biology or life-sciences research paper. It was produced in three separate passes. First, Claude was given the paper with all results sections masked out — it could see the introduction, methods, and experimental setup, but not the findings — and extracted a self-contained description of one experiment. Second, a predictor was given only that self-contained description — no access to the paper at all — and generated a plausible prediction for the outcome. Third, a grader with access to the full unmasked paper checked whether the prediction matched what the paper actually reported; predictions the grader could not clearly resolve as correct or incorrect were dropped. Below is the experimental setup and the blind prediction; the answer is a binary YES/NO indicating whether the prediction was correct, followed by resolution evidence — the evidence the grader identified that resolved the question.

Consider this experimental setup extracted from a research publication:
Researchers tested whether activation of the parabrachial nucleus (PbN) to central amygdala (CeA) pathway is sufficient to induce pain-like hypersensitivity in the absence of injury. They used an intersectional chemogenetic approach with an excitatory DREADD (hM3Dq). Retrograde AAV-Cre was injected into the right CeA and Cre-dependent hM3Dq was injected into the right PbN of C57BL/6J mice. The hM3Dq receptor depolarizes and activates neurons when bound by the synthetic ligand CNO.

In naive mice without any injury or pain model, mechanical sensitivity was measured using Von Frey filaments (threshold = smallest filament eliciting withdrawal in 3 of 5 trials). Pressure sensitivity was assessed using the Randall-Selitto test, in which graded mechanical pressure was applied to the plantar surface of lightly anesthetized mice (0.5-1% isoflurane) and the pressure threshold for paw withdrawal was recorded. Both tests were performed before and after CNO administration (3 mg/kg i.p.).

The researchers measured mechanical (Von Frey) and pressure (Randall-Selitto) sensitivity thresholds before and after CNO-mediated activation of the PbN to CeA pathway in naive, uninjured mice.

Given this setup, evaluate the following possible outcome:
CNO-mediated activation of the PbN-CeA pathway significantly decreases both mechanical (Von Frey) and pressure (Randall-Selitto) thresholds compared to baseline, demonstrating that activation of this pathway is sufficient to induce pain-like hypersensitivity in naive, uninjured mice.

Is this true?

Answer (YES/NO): YES